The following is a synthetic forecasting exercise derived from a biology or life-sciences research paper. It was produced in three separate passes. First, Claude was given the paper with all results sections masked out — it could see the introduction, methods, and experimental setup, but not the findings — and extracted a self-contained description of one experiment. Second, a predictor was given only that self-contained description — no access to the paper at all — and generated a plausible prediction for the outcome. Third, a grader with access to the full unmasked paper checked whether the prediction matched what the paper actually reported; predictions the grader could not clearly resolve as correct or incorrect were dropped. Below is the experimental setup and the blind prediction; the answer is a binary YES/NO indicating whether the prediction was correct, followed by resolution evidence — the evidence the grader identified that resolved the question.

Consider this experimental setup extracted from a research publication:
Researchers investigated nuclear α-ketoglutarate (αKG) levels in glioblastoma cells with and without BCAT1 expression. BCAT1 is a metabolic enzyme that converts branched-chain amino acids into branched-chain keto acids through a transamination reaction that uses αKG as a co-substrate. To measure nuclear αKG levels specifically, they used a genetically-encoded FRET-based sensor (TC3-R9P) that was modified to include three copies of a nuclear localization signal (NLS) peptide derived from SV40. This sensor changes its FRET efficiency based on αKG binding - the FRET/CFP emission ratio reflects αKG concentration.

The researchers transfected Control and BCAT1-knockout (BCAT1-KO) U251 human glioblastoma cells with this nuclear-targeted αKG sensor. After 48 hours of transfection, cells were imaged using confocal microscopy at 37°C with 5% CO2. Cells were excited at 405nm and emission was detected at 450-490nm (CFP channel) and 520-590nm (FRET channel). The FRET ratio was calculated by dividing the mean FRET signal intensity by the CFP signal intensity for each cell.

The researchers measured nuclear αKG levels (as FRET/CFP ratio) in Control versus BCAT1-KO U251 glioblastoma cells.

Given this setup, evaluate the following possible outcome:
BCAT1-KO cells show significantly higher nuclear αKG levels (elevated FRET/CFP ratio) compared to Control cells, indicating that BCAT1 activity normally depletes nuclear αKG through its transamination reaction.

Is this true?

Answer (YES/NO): YES